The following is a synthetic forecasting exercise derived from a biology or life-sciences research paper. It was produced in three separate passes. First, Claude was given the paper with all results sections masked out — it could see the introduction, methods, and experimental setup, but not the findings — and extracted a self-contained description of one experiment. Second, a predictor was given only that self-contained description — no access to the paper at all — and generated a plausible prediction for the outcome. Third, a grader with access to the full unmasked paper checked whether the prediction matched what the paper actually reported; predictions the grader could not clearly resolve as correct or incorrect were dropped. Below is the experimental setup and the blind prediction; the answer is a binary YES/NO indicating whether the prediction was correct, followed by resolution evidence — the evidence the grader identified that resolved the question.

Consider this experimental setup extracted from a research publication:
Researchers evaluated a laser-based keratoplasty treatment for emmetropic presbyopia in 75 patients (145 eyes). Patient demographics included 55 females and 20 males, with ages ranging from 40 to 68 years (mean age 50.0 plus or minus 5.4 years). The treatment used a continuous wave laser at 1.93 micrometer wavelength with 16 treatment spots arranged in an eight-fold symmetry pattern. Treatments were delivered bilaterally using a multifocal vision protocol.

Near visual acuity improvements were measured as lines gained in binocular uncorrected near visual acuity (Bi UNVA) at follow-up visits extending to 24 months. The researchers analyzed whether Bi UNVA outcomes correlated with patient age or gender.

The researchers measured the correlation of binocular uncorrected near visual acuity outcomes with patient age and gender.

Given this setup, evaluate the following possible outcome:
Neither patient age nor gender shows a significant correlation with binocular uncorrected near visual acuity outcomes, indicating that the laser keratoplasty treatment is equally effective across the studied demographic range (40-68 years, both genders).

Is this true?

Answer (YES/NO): YES